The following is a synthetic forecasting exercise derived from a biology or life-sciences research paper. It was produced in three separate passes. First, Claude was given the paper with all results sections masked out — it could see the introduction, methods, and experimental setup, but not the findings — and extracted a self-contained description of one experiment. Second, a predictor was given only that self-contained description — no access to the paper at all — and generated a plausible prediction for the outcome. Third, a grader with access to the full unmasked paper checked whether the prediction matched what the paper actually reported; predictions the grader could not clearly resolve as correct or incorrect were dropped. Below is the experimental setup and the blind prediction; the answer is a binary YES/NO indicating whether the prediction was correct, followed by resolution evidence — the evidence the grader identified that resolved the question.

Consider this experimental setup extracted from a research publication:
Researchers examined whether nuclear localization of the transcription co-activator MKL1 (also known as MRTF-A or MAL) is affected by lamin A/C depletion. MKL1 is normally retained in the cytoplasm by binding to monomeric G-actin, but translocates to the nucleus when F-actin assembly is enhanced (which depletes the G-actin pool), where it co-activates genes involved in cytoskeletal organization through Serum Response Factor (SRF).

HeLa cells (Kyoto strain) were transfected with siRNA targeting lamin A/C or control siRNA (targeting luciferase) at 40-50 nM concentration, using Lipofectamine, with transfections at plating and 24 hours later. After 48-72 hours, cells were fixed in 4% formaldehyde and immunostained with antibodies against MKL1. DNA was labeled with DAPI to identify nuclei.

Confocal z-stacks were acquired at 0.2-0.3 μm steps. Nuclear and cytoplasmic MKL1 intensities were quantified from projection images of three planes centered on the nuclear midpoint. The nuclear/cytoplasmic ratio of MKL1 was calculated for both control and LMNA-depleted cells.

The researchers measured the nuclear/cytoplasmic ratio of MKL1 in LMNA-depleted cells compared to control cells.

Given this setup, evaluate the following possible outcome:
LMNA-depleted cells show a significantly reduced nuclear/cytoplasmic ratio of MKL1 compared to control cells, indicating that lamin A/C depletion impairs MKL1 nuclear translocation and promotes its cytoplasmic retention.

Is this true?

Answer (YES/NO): NO